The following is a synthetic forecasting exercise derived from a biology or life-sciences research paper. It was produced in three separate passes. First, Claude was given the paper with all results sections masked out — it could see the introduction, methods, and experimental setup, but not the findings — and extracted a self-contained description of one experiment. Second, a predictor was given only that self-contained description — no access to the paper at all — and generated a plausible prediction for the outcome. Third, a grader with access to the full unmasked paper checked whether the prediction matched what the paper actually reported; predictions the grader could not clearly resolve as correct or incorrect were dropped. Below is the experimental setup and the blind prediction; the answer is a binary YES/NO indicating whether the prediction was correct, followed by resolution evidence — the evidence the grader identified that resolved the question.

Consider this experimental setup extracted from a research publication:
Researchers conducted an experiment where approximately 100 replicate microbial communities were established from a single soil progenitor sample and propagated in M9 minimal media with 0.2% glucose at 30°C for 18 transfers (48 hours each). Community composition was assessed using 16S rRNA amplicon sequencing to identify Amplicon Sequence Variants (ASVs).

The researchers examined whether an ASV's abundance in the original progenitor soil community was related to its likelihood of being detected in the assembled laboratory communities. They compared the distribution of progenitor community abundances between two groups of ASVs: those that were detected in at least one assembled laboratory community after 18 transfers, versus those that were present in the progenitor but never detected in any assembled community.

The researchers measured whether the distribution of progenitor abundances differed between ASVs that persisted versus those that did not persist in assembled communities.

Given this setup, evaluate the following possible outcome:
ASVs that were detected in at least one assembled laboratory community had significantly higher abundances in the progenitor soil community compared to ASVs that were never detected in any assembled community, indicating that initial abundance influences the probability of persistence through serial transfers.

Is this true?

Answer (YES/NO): YES